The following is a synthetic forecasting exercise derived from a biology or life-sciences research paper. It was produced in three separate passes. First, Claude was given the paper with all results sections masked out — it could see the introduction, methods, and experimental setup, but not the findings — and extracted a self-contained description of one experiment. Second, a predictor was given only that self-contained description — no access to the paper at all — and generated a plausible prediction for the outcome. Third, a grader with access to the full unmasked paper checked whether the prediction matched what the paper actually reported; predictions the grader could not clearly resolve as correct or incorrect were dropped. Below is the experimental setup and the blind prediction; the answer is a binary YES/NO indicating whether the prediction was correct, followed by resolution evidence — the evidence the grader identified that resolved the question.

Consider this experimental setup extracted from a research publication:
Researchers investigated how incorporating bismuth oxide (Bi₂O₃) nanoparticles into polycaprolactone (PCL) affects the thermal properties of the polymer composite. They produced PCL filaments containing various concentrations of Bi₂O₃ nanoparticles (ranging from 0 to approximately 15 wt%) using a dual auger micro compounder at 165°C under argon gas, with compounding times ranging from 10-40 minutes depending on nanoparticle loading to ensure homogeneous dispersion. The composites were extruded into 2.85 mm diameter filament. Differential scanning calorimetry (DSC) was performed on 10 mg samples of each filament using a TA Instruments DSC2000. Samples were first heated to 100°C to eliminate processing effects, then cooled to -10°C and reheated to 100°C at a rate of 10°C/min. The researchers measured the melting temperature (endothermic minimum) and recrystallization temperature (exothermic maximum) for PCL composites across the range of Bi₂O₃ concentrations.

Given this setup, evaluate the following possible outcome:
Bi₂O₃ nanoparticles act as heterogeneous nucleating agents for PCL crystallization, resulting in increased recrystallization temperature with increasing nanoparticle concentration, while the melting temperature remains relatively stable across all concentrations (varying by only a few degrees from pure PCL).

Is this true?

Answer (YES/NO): YES